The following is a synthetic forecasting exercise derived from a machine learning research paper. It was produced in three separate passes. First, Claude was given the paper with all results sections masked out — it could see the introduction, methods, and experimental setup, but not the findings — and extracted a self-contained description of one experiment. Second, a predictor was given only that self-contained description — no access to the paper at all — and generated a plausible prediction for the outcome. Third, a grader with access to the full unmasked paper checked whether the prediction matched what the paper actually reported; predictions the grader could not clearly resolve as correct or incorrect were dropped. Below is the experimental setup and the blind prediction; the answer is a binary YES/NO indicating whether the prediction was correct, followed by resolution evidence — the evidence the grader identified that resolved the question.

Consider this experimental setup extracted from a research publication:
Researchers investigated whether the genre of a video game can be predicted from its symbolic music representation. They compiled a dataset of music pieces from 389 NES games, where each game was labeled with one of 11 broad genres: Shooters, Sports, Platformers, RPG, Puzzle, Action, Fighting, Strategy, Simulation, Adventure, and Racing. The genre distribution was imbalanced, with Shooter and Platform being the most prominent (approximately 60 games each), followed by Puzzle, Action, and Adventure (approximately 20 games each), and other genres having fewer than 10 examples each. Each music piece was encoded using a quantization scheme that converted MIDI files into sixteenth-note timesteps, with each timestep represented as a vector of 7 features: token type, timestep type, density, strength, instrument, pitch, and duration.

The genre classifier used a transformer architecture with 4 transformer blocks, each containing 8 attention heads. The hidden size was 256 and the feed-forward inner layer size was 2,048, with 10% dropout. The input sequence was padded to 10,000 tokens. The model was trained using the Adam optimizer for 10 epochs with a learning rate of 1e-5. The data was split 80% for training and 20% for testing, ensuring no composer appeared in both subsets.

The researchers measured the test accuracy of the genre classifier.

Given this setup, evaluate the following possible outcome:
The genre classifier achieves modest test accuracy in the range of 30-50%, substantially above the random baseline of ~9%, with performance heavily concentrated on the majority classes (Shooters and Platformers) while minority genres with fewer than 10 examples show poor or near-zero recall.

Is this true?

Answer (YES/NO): NO